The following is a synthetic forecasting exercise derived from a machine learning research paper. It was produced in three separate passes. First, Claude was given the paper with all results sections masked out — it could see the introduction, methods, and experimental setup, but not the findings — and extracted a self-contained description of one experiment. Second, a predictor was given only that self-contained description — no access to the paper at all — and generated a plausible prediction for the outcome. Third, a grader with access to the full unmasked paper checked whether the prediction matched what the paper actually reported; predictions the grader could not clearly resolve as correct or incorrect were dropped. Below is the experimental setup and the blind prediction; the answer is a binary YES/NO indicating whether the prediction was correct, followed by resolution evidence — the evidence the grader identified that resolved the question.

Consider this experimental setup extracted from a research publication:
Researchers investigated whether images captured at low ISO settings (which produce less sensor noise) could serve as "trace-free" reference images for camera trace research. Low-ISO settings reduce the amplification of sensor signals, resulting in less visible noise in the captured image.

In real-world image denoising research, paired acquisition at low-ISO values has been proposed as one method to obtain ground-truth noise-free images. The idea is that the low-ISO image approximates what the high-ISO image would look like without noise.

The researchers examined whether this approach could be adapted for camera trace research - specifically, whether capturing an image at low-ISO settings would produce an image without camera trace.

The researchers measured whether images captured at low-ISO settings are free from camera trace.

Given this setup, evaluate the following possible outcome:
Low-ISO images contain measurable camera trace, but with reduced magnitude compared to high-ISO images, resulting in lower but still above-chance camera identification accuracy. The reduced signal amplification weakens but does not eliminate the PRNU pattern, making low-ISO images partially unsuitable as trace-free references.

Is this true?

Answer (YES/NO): NO